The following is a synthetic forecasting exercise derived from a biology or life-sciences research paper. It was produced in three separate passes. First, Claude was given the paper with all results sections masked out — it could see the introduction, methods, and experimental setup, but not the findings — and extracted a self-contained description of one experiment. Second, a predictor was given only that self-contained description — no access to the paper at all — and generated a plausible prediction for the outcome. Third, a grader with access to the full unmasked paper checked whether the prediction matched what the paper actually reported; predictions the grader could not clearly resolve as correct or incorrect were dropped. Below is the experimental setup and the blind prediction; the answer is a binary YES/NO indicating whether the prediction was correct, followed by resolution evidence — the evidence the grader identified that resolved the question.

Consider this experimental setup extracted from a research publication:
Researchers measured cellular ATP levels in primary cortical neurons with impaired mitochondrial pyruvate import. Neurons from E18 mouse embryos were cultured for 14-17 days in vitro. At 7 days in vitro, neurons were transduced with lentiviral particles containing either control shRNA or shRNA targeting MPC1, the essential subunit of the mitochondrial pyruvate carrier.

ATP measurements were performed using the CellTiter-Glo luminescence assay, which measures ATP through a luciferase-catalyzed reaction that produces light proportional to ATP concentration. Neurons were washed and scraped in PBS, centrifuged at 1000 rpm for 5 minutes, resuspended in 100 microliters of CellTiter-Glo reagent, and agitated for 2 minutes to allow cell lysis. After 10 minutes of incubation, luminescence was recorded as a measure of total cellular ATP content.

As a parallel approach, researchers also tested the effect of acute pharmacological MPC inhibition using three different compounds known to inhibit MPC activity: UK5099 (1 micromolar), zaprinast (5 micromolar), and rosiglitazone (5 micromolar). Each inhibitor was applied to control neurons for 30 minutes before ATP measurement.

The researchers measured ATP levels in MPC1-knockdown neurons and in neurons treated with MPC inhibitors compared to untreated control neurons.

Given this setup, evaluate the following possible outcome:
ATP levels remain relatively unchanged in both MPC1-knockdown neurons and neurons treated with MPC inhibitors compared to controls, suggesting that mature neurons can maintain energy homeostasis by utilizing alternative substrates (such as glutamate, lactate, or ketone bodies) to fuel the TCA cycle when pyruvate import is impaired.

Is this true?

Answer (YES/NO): NO